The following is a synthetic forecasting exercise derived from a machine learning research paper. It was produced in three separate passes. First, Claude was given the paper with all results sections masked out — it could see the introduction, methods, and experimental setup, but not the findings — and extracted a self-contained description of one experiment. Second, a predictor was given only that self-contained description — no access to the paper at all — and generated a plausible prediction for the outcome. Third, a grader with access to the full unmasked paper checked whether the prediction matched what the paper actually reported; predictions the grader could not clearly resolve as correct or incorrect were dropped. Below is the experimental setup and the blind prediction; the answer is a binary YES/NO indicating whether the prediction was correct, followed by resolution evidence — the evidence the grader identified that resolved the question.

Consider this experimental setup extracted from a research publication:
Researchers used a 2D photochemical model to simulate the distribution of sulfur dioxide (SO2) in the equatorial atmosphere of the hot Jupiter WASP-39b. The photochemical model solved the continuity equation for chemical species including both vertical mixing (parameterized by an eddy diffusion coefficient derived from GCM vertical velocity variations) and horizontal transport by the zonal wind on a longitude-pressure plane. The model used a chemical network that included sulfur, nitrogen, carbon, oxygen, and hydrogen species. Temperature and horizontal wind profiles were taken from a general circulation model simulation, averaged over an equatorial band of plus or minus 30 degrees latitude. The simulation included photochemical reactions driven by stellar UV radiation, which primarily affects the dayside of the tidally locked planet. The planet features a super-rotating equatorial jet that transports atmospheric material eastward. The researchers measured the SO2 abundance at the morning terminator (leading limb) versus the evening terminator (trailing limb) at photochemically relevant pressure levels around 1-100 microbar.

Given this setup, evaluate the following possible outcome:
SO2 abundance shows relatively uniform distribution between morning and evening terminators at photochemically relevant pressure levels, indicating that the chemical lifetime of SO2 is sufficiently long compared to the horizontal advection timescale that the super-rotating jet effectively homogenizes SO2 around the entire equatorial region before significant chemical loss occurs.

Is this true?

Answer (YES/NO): NO